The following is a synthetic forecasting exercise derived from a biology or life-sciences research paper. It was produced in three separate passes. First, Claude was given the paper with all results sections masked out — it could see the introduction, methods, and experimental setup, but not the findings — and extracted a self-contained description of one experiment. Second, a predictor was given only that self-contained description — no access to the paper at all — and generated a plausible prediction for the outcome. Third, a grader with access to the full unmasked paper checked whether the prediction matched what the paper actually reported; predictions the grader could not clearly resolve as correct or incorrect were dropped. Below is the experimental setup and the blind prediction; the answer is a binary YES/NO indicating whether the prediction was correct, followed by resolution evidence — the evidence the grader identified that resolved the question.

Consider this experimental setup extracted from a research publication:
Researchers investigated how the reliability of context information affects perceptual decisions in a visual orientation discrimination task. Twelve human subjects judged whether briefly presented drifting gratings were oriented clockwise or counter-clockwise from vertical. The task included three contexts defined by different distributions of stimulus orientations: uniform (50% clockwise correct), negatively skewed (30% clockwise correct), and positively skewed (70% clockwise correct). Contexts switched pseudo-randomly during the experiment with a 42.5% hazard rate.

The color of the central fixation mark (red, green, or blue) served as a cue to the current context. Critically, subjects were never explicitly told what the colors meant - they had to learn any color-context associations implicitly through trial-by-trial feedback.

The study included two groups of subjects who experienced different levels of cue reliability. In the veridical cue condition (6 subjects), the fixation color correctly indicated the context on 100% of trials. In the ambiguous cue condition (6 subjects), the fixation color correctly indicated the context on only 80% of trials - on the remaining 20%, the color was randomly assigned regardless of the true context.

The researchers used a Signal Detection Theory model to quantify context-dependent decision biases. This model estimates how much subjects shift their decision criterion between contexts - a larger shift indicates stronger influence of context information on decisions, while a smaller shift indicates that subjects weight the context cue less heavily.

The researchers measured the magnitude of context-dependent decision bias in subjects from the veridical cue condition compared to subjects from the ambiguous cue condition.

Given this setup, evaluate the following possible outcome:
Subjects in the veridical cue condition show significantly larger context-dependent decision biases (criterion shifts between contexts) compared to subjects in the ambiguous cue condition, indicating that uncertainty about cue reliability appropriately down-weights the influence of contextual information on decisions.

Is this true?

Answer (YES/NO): YES